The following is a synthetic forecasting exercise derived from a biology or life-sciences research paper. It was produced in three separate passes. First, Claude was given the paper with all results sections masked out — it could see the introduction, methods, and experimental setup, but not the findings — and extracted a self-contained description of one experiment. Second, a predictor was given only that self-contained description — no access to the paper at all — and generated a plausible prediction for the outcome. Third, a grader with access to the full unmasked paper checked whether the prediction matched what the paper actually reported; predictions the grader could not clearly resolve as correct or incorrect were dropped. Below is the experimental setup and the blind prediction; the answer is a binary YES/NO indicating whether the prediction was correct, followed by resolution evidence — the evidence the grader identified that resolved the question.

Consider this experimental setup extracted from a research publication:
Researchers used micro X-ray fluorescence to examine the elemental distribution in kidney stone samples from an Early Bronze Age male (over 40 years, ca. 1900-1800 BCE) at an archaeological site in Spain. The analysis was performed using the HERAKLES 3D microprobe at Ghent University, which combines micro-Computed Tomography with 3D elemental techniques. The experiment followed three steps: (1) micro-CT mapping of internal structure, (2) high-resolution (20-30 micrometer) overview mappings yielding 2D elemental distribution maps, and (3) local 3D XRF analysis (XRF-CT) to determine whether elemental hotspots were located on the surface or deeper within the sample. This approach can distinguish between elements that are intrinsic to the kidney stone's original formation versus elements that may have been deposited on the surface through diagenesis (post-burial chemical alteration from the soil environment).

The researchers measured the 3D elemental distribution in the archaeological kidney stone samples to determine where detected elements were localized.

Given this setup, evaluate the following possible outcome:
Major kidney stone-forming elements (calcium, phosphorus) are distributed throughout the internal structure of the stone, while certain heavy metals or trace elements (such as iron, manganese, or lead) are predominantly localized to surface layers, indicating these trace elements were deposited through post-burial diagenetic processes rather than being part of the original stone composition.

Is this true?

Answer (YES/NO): NO